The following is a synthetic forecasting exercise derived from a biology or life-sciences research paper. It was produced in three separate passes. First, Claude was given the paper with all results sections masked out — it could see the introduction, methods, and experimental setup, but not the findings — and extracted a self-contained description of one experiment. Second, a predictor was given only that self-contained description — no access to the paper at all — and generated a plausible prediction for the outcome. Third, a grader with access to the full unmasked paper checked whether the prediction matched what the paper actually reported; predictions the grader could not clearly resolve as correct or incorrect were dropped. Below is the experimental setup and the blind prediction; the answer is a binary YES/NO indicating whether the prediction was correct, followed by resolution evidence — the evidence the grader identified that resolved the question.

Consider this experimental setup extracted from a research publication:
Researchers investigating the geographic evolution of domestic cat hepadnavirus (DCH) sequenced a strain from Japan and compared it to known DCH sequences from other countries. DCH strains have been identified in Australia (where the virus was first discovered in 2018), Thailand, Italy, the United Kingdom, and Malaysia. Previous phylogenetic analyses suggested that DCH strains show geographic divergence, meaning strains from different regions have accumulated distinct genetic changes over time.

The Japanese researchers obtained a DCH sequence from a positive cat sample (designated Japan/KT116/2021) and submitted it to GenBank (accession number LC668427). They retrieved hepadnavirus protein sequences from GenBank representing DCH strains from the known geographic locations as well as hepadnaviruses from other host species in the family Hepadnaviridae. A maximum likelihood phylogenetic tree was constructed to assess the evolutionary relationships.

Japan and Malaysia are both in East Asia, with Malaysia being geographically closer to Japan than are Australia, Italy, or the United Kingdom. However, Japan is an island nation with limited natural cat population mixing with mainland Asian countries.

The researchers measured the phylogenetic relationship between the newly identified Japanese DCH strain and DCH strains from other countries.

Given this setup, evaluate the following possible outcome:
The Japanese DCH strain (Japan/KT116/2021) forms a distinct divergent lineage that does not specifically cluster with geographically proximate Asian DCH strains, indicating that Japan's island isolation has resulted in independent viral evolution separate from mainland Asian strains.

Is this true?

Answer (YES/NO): YES